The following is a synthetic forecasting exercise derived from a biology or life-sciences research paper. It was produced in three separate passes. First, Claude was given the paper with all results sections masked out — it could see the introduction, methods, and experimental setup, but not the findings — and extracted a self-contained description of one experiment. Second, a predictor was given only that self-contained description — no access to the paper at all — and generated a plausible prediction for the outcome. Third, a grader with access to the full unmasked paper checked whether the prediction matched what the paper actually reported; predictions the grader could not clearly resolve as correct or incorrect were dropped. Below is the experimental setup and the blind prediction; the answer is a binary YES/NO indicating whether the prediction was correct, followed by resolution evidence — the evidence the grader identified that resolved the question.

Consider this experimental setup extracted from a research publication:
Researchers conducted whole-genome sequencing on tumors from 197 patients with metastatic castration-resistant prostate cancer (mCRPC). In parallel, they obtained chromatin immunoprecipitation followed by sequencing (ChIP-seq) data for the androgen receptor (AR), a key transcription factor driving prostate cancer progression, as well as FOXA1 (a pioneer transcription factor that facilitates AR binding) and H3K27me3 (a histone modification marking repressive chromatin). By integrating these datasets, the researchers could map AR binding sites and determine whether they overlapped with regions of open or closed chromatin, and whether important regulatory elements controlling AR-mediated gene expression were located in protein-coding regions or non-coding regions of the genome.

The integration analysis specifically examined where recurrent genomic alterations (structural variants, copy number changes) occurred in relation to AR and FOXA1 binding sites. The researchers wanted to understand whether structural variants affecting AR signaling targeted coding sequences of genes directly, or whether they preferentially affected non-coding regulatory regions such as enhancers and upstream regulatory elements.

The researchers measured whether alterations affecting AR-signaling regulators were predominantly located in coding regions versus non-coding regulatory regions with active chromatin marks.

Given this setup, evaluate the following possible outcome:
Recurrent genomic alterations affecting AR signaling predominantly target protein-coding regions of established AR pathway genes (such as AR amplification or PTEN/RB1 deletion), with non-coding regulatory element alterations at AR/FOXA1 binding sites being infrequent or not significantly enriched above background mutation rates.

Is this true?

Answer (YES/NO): NO